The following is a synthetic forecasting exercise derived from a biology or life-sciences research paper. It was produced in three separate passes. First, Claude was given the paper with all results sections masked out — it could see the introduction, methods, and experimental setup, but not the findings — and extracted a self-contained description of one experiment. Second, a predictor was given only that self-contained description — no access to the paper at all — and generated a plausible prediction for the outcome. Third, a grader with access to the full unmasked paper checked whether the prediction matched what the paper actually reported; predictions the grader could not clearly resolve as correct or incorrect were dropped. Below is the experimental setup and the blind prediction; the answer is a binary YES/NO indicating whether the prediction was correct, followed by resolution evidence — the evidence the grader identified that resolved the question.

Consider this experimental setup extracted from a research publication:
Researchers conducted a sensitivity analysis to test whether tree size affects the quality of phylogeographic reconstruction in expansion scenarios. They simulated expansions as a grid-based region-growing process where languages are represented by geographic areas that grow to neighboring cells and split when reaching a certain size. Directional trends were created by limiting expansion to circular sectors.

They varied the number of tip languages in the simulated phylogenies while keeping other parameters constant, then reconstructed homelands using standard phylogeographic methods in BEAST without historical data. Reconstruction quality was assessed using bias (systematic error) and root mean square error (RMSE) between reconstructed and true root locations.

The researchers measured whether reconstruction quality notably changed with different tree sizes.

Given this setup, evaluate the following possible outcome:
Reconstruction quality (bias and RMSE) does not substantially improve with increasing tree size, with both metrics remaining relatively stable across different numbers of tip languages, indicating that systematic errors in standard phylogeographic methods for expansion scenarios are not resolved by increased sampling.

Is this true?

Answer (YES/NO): YES